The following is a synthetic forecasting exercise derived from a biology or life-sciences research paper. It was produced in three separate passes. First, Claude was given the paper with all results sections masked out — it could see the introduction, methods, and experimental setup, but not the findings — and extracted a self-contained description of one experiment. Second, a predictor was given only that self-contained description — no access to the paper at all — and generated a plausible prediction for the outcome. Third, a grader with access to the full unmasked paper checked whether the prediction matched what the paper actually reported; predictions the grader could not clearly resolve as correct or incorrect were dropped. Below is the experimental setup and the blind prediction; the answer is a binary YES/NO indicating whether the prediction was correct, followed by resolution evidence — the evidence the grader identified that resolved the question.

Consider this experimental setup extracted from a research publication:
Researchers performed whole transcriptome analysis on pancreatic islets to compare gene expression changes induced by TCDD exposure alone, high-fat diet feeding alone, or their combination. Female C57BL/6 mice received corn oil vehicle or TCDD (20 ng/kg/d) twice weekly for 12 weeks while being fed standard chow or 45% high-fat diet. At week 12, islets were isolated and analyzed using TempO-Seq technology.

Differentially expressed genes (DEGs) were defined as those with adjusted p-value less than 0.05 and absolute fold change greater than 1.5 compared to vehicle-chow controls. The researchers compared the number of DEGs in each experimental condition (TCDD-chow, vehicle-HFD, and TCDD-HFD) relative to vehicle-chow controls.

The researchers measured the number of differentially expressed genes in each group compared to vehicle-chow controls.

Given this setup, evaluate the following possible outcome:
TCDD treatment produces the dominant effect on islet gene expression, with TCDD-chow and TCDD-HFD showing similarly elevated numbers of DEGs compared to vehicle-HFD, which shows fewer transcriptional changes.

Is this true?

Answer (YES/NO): NO